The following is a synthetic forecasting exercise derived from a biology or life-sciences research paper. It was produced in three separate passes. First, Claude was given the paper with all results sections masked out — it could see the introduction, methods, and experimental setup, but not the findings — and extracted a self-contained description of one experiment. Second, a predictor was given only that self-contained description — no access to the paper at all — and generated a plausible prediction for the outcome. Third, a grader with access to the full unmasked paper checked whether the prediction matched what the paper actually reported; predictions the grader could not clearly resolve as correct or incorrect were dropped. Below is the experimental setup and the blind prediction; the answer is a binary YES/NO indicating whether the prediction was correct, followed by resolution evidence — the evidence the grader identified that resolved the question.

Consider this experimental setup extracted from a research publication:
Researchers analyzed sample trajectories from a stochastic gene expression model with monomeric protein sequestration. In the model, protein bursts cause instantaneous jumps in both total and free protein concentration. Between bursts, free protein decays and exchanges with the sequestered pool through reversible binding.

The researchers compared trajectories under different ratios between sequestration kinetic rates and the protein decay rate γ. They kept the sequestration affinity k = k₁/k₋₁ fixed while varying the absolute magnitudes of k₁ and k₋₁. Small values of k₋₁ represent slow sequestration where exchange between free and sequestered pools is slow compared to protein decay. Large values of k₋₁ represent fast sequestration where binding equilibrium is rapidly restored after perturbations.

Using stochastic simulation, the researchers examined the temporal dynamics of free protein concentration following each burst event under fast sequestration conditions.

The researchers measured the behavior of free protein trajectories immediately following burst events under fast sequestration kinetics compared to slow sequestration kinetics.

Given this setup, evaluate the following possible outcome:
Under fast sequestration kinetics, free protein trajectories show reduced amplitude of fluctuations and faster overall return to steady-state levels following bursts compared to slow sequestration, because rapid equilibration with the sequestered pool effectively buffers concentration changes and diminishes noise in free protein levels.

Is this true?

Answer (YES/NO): NO